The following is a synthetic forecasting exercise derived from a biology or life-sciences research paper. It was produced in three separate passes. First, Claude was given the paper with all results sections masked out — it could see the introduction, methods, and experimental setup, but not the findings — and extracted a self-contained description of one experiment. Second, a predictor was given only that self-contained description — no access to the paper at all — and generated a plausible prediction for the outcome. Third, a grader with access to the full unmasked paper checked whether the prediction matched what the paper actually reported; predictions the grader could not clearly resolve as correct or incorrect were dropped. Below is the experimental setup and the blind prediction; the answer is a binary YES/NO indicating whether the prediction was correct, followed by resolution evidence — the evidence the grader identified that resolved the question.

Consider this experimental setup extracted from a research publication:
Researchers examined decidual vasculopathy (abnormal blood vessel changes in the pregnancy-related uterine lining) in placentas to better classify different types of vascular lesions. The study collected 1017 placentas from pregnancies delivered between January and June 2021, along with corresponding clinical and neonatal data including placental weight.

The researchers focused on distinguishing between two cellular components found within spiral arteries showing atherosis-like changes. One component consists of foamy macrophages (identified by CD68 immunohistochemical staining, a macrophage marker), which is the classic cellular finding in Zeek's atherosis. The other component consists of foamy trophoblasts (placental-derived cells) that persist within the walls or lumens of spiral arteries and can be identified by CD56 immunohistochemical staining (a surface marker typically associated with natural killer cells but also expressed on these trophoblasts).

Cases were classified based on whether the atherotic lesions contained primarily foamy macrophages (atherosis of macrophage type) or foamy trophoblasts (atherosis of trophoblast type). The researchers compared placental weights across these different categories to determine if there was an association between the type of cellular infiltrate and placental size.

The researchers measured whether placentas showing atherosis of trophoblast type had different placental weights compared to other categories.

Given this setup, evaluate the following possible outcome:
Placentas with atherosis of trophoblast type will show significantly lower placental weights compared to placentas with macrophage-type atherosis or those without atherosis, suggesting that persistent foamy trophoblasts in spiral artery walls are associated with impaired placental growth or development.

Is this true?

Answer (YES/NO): NO